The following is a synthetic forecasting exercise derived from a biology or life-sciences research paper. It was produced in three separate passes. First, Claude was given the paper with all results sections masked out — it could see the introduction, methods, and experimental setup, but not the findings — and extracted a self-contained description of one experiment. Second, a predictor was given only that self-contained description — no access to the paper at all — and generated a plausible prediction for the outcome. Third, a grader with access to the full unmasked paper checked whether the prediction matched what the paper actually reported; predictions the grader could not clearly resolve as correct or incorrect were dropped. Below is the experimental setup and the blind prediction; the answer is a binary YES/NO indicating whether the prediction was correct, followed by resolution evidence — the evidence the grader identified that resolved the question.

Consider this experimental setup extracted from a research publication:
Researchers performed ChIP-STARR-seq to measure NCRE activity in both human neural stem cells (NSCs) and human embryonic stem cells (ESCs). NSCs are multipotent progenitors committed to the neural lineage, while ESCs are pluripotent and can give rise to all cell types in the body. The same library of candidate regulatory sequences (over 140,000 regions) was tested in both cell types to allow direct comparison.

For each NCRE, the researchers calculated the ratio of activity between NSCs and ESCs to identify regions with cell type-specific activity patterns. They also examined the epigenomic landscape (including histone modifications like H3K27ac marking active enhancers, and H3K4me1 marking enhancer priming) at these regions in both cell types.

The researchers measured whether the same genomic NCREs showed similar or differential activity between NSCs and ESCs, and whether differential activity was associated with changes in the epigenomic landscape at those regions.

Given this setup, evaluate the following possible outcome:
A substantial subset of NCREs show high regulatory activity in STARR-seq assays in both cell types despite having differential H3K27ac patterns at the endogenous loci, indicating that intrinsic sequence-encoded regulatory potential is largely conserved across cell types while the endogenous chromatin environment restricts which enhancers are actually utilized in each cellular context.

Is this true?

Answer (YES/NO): YES